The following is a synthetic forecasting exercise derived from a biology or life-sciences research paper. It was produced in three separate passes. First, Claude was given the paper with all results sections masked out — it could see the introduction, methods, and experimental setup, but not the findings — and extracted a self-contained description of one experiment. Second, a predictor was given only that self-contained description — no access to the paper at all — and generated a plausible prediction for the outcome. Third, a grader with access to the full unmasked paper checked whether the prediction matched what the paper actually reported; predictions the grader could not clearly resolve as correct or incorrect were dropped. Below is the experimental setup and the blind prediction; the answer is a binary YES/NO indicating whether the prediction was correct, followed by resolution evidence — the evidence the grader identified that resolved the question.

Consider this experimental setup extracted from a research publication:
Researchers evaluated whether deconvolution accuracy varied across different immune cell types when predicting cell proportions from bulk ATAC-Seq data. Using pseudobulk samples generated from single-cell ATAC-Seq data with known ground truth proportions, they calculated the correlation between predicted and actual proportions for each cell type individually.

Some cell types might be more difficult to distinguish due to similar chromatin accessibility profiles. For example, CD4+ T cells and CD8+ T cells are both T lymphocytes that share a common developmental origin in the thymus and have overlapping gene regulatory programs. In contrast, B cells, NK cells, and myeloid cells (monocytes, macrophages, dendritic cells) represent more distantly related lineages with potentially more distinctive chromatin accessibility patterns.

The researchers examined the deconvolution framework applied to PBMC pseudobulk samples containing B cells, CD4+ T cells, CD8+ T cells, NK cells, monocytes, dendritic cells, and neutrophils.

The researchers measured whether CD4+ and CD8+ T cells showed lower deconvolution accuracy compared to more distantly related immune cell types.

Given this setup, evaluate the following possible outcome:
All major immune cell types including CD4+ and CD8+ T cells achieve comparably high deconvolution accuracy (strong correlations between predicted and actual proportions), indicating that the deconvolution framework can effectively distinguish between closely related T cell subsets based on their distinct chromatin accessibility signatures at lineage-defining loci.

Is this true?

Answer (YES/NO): NO